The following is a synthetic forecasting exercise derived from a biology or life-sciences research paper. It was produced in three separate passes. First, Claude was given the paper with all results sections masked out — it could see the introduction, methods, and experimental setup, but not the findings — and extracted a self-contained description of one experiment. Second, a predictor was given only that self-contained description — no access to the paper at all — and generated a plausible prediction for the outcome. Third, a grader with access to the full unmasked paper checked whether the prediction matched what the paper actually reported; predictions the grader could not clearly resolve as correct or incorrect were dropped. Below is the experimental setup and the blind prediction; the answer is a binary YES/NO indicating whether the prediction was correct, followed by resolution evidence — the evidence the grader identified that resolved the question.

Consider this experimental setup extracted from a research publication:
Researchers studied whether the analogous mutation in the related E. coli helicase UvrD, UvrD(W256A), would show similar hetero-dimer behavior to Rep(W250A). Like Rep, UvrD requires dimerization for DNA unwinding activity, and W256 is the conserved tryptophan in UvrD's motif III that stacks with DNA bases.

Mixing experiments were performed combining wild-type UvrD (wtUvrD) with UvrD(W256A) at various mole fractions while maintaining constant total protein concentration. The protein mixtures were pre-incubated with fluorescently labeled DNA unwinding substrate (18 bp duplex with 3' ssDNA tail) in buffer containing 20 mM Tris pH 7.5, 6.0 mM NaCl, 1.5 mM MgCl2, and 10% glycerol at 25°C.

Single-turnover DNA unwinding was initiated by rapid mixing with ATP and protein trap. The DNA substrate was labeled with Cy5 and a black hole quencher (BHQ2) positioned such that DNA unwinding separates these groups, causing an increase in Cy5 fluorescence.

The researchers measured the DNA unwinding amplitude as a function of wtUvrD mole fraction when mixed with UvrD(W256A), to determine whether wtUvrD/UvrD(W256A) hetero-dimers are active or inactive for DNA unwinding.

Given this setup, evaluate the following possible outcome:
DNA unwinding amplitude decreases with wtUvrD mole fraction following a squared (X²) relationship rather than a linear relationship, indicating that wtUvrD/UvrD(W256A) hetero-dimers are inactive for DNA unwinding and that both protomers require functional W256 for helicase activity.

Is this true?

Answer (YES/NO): NO